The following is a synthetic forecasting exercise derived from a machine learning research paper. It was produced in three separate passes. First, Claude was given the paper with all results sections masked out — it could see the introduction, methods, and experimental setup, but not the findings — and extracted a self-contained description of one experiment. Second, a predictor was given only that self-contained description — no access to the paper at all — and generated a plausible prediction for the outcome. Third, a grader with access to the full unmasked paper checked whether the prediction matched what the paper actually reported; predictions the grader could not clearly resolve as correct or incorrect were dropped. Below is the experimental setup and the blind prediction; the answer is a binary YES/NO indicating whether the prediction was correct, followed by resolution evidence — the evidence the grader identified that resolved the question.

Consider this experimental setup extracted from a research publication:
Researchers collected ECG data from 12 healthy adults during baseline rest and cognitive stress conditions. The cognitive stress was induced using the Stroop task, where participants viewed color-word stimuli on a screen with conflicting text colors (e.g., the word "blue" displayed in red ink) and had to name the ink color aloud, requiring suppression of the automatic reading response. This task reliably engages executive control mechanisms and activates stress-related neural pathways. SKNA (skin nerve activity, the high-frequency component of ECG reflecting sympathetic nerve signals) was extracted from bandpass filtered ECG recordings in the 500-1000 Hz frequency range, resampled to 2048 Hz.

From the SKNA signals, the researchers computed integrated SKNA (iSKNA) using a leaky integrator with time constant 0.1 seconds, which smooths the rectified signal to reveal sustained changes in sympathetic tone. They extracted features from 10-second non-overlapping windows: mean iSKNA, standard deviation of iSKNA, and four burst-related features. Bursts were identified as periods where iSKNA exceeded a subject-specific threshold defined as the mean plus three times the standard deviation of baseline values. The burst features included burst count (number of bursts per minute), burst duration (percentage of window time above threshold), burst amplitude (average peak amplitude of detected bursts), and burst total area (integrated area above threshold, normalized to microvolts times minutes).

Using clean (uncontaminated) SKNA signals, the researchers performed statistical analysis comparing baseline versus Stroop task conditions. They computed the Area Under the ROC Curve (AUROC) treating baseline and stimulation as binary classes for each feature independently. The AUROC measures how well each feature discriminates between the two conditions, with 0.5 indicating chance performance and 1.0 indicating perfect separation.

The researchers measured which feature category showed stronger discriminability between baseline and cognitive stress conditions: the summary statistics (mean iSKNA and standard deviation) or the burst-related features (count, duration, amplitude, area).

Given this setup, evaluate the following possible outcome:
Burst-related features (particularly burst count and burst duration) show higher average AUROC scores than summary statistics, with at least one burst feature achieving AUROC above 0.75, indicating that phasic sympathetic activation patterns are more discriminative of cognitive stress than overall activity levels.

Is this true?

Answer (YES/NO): NO